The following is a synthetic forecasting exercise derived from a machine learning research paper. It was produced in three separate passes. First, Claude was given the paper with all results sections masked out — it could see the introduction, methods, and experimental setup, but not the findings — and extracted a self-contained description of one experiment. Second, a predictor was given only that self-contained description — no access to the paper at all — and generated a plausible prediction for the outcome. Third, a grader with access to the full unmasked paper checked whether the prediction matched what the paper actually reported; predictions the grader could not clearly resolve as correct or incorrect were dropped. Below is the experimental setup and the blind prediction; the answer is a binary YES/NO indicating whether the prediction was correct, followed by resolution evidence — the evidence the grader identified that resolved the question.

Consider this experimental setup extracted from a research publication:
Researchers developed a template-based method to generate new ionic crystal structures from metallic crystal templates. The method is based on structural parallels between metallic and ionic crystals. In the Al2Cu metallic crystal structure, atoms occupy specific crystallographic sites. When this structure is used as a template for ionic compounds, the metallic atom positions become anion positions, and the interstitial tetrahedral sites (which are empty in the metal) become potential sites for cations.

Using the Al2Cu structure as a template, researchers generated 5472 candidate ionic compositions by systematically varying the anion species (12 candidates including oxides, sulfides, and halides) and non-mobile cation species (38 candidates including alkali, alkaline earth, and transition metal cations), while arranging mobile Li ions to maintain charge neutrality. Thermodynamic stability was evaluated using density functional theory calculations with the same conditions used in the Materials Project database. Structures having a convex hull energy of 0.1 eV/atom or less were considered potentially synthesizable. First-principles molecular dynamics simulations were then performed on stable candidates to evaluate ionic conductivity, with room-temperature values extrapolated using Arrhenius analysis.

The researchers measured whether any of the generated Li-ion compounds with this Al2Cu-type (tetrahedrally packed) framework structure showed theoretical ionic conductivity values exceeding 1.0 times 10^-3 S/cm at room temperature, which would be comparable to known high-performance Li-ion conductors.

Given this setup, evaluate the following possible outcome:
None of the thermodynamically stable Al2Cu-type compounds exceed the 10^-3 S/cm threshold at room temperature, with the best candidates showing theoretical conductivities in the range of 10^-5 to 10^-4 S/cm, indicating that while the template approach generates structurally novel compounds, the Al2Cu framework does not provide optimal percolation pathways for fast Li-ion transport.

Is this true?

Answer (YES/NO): NO